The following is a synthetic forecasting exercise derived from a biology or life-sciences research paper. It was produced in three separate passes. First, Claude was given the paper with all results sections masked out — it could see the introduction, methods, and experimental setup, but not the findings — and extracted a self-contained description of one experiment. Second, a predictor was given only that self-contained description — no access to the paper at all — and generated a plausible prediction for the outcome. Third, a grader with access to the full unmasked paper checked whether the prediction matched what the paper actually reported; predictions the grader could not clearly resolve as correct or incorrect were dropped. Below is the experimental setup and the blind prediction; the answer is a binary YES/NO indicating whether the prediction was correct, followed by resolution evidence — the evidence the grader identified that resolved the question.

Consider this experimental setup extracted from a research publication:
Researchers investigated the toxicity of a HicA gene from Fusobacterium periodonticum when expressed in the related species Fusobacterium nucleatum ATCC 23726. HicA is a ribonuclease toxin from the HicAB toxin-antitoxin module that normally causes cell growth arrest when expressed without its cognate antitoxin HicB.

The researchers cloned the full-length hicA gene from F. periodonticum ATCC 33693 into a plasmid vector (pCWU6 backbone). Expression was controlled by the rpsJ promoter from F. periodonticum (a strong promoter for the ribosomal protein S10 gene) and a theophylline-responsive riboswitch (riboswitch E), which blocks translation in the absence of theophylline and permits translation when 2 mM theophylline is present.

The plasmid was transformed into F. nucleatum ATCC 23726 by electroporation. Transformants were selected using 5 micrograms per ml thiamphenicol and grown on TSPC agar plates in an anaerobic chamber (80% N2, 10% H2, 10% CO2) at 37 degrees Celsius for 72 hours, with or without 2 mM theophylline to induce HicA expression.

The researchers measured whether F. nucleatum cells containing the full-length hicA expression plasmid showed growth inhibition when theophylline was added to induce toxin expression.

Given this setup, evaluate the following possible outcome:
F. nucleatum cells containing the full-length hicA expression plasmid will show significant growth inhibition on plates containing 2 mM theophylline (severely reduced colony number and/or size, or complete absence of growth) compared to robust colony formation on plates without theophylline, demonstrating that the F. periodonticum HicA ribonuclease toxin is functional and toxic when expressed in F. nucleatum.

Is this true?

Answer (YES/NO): NO